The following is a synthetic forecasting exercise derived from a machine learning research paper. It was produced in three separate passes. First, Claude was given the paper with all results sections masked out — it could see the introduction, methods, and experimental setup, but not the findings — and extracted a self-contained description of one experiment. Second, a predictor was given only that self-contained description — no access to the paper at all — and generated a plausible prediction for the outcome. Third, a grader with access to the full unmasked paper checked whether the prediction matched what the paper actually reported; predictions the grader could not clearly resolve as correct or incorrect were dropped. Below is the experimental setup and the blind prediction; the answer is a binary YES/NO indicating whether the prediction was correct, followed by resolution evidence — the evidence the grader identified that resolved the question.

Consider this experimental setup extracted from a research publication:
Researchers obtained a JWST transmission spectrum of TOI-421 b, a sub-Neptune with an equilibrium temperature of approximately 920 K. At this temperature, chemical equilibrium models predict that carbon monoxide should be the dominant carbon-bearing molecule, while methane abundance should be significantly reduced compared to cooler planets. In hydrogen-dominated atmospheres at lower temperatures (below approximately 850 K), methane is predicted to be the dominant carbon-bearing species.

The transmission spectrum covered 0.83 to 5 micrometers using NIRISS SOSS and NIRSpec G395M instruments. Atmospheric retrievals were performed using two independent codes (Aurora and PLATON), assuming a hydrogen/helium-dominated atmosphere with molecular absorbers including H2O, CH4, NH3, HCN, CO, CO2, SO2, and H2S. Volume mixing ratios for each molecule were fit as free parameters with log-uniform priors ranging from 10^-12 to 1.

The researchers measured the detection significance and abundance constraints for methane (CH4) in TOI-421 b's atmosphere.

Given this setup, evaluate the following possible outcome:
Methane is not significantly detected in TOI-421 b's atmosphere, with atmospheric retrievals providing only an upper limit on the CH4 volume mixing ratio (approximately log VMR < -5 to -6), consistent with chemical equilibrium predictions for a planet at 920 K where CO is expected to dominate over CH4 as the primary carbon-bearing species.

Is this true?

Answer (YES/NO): YES